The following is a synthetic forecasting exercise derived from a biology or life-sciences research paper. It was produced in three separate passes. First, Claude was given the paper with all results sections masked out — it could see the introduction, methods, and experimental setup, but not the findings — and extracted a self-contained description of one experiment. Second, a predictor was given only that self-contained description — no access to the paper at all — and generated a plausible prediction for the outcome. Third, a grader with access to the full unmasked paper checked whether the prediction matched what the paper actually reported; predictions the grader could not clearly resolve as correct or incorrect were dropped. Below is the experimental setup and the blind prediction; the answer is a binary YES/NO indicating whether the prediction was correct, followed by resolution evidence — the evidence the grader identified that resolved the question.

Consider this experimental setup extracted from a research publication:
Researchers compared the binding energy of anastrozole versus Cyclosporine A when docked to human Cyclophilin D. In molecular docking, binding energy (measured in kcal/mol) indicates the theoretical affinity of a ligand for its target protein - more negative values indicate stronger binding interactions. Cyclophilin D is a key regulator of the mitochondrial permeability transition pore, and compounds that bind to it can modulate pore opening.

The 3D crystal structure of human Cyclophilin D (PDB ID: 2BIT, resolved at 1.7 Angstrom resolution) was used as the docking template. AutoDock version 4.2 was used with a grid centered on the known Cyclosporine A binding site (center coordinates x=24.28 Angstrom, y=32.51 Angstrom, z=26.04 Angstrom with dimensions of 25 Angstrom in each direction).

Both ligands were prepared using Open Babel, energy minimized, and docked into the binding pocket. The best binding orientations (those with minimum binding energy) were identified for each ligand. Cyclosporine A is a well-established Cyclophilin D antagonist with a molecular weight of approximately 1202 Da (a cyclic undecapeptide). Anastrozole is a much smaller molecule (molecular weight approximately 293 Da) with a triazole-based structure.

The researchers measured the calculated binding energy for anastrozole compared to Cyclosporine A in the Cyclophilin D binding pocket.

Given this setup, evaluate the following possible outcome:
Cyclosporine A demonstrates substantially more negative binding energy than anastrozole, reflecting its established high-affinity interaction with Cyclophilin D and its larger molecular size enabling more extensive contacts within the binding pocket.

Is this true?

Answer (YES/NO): NO